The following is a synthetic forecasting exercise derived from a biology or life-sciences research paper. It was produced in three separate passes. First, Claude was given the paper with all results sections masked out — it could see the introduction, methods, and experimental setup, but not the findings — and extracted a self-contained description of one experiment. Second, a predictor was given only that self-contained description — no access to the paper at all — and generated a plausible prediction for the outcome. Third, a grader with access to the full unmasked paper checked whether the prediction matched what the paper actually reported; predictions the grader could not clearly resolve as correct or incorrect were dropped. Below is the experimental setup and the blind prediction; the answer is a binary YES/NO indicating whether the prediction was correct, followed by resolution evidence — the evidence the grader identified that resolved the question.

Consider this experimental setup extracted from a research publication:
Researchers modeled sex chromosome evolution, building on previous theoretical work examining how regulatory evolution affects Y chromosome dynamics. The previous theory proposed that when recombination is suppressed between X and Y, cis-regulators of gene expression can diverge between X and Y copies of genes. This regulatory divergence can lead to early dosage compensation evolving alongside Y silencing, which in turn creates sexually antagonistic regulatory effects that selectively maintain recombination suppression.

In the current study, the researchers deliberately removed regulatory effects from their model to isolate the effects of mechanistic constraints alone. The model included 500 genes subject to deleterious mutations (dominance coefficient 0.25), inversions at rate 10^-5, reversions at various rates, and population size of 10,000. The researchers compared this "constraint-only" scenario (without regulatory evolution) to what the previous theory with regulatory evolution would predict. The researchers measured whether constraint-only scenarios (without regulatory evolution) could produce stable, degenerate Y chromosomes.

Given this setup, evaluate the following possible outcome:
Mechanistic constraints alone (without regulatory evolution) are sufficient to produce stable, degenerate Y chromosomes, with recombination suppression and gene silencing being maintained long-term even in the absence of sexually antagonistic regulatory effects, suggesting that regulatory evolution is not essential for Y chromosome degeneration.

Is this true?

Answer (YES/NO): NO